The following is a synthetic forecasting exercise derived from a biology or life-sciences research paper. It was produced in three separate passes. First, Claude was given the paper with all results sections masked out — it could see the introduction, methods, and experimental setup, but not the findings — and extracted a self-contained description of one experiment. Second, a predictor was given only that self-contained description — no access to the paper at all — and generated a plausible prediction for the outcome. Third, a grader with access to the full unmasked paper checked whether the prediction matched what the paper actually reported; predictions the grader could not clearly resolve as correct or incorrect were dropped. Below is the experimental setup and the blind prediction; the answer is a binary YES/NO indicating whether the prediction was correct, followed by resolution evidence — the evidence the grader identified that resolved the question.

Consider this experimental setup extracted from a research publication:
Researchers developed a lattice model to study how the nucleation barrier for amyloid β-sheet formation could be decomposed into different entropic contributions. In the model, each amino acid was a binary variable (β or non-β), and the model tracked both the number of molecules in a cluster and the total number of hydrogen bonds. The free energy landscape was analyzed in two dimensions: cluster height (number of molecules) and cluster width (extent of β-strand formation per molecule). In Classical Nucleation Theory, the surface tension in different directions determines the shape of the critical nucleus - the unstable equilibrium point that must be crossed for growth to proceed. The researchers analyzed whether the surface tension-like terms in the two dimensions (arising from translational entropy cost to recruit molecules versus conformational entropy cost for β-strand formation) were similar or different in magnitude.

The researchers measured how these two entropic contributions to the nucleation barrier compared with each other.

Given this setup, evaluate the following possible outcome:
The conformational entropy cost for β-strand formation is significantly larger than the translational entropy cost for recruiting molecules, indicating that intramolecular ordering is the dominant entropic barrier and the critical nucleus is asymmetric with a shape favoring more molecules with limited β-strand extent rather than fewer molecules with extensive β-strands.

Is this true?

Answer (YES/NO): NO